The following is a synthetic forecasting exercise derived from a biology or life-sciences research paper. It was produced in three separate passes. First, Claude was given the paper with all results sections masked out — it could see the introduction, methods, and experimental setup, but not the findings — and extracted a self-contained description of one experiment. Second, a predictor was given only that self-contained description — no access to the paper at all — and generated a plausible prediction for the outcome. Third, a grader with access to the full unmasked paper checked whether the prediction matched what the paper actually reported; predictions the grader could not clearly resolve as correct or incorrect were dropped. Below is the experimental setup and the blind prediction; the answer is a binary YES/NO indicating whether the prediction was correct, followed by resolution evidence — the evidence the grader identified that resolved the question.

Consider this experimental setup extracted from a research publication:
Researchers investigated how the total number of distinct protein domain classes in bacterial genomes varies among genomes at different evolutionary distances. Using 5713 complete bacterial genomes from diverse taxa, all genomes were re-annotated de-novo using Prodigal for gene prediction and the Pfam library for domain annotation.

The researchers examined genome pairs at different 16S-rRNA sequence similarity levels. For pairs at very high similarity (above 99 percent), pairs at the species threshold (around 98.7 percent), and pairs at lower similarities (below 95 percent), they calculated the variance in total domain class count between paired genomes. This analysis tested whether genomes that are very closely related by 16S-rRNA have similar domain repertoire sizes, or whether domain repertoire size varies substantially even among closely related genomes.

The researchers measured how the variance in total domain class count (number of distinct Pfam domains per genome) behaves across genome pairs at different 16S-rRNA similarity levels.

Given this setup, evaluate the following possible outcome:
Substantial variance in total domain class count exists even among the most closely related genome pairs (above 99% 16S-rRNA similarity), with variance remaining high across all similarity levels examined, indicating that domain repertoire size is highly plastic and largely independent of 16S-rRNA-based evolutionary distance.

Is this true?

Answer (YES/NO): NO